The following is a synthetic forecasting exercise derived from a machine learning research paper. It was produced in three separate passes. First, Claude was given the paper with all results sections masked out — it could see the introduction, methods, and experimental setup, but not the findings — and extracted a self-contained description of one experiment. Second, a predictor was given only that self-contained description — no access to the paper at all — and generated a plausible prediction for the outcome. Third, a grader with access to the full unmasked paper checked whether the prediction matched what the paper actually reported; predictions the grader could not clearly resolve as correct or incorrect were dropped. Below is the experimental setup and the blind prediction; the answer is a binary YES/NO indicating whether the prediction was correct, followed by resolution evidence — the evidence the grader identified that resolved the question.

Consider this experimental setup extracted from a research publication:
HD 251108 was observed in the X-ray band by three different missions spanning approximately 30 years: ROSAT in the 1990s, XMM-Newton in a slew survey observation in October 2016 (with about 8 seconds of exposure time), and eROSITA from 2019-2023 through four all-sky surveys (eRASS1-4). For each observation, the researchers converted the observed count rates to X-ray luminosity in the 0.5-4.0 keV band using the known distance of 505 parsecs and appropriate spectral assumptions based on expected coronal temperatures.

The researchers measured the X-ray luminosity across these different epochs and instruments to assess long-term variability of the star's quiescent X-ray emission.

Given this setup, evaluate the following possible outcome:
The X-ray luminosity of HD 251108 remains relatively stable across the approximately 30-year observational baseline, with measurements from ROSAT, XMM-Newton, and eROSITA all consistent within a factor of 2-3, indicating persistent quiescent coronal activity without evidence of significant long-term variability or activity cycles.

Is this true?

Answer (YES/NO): YES